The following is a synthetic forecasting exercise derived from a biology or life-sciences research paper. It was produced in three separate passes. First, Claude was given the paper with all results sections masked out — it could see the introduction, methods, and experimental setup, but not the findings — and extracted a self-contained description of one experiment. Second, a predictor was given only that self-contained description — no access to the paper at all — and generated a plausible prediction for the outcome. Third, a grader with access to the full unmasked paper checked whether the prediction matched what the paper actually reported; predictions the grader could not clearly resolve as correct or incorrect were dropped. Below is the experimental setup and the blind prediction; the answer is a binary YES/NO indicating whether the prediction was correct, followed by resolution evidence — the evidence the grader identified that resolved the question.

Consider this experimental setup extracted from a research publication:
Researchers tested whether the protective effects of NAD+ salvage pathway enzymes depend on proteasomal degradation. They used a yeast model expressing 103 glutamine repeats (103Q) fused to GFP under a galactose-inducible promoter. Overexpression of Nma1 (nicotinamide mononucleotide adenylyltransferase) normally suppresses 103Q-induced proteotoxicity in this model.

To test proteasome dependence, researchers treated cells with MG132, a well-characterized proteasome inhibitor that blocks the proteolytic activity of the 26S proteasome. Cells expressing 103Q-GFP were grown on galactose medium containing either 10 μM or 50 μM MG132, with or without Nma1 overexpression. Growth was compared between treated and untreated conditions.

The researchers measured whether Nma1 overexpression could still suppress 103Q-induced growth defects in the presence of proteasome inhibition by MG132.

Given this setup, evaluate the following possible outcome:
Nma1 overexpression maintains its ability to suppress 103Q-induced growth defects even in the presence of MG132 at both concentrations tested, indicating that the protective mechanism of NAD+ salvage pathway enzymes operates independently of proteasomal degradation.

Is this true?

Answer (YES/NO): YES